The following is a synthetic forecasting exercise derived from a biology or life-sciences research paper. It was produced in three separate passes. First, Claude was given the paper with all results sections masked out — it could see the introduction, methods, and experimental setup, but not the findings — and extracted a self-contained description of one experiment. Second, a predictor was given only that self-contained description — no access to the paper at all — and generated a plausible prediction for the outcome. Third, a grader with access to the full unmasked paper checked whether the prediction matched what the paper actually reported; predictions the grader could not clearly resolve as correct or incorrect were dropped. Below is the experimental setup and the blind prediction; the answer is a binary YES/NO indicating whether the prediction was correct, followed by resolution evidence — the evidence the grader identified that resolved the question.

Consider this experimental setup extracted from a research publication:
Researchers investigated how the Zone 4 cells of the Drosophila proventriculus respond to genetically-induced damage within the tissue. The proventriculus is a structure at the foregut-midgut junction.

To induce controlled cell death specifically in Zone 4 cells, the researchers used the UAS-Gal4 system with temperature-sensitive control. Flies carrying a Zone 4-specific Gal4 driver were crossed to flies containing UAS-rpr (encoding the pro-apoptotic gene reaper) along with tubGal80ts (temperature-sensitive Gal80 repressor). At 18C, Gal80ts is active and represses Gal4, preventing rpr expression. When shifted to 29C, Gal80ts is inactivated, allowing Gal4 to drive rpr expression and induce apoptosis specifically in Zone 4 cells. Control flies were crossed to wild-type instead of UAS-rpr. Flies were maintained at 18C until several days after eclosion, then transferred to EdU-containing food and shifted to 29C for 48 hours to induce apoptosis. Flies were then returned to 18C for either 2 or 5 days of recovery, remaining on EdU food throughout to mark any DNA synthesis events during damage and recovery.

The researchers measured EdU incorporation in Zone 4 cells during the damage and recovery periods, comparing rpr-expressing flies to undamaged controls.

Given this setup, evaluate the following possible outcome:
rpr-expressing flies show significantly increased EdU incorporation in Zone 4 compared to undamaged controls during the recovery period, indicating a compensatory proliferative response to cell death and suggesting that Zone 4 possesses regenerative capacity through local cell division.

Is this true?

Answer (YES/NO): NO